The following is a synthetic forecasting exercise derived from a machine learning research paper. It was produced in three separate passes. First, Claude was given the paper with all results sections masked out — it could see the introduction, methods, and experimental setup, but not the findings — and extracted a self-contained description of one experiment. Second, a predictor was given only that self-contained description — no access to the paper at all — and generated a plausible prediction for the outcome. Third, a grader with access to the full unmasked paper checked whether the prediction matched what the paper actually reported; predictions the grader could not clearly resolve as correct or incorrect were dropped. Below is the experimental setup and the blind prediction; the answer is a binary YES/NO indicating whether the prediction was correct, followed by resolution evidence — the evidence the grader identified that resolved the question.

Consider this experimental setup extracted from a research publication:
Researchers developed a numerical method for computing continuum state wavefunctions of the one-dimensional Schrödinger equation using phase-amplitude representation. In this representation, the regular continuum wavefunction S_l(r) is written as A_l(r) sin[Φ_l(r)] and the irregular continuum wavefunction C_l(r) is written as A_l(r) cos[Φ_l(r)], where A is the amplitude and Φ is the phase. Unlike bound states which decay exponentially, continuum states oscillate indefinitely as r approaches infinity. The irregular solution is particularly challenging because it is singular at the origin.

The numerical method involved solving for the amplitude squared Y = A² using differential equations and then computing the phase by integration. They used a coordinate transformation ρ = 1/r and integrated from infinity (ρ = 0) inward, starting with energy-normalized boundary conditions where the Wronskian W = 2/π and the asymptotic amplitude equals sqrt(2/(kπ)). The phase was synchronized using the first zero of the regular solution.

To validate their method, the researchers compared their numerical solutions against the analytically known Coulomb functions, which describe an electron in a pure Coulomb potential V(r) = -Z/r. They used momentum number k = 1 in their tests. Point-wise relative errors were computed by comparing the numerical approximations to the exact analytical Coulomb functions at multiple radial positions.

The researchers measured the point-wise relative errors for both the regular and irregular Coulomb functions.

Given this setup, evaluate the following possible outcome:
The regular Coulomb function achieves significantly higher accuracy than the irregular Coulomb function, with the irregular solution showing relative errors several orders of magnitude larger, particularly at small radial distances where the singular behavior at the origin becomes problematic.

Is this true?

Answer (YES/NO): NO